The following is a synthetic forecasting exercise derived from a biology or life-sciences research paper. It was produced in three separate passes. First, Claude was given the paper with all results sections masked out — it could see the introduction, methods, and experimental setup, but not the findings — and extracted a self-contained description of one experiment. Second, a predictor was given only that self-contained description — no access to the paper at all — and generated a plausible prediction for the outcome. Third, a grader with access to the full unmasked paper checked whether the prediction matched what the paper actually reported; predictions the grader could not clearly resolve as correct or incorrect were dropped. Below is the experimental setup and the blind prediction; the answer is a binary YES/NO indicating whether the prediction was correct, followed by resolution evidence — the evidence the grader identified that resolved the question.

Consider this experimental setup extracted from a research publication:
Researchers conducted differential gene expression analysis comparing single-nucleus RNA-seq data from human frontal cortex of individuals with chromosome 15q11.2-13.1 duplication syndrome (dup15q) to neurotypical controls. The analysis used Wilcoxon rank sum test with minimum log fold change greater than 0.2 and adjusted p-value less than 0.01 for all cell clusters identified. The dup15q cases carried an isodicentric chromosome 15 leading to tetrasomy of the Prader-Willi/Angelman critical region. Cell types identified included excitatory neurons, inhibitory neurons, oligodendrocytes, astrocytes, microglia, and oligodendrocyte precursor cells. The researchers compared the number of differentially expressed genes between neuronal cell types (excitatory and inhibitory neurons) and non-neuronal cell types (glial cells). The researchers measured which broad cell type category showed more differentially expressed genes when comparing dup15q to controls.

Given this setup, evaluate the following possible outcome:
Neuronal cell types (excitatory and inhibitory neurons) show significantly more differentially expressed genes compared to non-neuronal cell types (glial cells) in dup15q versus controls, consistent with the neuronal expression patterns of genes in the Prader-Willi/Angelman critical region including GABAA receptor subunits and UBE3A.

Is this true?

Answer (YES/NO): YES